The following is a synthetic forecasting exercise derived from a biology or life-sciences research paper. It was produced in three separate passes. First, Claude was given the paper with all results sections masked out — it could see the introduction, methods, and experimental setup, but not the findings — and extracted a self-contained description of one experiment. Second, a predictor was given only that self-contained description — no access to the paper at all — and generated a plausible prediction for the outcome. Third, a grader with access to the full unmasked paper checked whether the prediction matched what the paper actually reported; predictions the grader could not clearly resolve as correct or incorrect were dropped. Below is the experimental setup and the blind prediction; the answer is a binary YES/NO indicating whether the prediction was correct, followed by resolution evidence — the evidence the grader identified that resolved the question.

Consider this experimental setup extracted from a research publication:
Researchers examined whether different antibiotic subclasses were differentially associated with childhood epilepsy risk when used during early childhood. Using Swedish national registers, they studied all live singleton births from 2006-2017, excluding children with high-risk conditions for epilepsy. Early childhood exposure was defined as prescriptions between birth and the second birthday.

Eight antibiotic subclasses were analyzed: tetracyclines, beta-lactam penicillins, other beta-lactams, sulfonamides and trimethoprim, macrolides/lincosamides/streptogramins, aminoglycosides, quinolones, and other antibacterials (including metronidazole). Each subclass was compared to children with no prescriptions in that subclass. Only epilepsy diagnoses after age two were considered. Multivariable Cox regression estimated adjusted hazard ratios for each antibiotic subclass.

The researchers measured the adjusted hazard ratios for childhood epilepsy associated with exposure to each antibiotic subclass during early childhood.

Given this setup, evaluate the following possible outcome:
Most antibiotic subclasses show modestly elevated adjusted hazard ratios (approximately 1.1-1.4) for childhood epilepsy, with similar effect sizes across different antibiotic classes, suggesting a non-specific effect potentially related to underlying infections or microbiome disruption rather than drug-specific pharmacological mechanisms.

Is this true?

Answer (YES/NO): NO